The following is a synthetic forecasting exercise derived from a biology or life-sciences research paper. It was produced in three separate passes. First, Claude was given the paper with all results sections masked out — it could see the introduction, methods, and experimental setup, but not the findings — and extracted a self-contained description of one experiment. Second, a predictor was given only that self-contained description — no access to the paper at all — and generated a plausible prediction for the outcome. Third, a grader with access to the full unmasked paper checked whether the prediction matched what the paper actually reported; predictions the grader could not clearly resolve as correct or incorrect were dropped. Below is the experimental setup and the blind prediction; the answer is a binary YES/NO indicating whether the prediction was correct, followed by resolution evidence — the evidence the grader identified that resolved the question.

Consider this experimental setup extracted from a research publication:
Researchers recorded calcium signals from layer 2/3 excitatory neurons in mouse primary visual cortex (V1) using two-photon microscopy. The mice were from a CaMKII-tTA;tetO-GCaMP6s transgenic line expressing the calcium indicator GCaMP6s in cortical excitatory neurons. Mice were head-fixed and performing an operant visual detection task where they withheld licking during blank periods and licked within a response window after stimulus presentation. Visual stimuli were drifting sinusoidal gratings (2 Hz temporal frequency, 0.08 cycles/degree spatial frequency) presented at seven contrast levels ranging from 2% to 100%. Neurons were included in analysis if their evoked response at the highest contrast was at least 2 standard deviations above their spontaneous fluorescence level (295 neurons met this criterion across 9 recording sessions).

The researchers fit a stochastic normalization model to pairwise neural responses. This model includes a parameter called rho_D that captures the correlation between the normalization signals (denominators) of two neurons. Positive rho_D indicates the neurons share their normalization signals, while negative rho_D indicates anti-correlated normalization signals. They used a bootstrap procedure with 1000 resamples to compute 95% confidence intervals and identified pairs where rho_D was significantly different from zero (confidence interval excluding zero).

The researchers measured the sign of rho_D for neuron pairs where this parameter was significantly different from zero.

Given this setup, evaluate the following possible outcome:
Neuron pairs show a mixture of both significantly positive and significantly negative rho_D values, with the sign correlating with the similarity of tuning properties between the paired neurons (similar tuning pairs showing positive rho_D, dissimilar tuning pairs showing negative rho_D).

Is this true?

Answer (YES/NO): NO